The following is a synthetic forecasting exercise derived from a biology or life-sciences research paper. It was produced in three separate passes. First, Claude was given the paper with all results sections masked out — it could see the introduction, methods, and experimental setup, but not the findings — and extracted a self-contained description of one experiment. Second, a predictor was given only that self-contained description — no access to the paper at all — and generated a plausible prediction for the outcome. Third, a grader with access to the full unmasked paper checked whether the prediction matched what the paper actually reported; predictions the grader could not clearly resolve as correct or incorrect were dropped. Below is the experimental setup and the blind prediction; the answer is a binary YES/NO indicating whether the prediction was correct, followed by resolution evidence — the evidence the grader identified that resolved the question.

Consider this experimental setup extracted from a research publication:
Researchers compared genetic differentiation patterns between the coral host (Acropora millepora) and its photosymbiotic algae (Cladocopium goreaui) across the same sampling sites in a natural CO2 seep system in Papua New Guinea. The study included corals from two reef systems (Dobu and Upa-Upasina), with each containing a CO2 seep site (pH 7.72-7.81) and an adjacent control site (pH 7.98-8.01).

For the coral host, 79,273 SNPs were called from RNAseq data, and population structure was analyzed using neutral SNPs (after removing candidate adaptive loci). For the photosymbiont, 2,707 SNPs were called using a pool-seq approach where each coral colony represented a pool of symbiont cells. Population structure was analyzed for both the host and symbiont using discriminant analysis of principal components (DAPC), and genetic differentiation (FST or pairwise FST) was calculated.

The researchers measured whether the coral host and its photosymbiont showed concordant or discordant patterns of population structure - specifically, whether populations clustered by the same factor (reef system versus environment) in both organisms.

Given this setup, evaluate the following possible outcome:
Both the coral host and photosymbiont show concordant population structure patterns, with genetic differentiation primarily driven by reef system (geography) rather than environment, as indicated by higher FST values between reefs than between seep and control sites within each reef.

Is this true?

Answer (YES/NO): NO